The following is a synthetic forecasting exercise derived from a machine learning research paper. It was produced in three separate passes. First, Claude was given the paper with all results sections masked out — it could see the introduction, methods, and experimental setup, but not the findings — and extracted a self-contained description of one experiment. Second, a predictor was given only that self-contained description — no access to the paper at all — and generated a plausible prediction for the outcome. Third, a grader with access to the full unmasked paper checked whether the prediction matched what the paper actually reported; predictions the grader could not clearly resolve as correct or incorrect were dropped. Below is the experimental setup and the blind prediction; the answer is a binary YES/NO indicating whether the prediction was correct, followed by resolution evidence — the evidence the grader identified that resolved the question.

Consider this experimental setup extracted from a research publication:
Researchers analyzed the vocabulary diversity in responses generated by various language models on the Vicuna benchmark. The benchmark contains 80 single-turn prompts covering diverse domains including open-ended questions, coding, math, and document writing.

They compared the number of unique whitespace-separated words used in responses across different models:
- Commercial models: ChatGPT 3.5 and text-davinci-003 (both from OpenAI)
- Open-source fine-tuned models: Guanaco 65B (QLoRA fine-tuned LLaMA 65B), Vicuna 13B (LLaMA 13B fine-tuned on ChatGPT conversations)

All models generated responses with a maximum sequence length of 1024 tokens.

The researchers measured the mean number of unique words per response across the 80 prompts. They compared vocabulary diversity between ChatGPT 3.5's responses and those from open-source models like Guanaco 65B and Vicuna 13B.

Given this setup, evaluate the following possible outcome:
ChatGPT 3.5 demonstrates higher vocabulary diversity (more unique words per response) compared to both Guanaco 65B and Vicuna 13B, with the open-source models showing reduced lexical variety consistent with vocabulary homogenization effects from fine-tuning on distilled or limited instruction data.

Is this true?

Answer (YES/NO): NO